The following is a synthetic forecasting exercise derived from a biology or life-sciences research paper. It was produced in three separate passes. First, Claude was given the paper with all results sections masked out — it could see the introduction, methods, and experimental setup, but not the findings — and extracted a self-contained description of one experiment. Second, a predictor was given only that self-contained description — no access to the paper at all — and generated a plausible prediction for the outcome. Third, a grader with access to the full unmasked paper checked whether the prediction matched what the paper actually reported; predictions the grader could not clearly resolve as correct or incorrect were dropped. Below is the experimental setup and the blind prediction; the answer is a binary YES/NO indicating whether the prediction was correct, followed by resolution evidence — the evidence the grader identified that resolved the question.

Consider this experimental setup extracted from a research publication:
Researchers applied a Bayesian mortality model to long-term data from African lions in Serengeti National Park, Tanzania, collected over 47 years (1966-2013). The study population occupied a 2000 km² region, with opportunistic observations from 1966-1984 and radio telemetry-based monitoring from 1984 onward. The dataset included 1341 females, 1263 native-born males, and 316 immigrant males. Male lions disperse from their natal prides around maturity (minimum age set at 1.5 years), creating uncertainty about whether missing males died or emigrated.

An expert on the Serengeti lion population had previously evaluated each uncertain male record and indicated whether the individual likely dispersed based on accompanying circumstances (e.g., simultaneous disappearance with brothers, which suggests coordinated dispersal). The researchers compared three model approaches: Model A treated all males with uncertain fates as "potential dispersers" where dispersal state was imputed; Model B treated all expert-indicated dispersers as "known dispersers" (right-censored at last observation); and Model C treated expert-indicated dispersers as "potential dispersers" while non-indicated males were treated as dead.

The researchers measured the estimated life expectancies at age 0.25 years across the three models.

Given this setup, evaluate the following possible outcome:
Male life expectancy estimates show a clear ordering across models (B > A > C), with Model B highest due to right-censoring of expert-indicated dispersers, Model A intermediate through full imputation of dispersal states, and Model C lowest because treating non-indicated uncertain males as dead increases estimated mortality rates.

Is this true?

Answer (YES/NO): NO